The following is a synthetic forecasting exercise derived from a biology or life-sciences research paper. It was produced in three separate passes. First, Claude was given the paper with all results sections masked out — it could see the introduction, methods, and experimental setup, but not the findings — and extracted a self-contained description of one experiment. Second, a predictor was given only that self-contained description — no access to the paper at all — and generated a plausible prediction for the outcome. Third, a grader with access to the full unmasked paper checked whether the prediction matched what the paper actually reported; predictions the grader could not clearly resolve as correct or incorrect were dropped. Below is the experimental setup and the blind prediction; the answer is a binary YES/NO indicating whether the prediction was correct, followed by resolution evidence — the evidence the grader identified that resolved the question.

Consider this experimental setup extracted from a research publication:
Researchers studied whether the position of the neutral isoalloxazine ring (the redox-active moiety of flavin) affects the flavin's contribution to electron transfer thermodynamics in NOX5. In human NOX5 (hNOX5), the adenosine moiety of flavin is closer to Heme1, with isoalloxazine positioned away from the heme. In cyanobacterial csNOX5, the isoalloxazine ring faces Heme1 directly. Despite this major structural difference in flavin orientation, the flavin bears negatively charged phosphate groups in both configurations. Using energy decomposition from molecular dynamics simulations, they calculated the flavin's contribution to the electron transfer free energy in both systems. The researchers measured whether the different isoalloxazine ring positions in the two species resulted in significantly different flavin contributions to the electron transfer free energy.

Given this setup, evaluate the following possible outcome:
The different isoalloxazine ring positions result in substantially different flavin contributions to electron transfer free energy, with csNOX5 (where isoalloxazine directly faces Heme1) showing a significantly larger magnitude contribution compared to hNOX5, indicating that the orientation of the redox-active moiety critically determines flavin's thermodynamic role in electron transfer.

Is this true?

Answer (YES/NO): NO